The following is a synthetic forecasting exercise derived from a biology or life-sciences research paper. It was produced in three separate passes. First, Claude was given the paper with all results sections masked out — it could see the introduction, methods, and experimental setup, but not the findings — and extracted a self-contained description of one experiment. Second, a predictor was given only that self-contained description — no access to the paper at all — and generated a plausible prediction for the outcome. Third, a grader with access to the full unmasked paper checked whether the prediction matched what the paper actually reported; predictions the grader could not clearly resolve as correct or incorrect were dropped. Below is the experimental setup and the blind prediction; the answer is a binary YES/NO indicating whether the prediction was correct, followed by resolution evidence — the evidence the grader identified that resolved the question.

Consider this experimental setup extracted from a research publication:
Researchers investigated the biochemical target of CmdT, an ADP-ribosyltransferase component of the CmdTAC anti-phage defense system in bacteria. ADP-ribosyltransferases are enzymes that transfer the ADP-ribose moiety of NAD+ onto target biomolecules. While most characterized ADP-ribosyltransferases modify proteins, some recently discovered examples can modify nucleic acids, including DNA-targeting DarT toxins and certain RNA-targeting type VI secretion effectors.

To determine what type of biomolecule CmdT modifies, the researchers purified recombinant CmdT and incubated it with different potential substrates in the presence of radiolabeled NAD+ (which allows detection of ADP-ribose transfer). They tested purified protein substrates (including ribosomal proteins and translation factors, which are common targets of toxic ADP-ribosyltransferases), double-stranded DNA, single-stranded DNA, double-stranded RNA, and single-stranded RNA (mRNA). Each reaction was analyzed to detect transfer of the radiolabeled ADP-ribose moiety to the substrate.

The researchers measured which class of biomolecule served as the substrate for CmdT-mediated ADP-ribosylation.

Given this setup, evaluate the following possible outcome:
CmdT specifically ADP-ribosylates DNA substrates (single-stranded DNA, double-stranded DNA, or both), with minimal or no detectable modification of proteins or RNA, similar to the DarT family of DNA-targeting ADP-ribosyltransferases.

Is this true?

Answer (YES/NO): NO